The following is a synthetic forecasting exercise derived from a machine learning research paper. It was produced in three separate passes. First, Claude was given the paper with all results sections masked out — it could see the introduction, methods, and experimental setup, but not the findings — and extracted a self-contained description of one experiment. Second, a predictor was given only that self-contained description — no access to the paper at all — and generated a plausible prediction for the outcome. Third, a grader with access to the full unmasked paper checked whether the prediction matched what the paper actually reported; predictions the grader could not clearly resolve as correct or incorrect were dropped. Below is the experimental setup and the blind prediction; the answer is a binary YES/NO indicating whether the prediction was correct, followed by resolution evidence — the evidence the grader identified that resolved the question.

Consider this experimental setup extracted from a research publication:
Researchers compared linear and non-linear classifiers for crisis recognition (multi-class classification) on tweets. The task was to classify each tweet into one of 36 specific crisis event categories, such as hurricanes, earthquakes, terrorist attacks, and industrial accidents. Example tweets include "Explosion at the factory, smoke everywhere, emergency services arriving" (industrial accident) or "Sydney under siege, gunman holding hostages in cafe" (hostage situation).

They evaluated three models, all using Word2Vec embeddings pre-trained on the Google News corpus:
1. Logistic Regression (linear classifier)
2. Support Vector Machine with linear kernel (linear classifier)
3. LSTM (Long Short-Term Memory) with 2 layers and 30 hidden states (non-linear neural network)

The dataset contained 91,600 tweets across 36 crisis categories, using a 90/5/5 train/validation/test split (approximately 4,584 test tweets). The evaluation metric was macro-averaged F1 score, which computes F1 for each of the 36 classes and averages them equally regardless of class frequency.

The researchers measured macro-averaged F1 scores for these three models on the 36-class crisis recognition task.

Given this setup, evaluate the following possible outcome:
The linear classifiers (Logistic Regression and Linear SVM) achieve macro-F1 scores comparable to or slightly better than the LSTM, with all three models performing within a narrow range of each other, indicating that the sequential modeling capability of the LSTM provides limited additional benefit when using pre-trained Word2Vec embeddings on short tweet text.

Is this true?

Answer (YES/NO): NO